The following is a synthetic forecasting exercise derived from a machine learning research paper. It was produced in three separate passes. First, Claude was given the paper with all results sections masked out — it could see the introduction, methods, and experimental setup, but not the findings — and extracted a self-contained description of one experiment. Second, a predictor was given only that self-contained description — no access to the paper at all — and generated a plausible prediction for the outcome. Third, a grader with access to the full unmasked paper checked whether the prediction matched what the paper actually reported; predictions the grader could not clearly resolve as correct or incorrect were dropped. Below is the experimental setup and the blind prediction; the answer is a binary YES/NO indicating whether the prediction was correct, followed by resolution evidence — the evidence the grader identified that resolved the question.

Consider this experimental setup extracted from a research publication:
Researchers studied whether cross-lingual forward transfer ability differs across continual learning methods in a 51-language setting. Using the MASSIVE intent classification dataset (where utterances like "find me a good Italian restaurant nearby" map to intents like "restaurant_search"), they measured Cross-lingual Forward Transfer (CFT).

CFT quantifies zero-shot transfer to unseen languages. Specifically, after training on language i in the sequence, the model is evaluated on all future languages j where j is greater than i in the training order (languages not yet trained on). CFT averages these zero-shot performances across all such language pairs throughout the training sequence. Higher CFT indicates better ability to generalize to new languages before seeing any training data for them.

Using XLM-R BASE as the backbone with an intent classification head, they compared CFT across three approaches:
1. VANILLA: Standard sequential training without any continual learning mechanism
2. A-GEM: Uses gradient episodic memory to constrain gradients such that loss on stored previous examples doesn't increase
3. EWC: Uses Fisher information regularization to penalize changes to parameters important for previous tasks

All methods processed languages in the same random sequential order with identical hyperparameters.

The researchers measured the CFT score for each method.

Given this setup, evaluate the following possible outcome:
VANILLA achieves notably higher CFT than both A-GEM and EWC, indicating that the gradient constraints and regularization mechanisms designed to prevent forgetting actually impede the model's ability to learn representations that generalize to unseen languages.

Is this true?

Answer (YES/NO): NO